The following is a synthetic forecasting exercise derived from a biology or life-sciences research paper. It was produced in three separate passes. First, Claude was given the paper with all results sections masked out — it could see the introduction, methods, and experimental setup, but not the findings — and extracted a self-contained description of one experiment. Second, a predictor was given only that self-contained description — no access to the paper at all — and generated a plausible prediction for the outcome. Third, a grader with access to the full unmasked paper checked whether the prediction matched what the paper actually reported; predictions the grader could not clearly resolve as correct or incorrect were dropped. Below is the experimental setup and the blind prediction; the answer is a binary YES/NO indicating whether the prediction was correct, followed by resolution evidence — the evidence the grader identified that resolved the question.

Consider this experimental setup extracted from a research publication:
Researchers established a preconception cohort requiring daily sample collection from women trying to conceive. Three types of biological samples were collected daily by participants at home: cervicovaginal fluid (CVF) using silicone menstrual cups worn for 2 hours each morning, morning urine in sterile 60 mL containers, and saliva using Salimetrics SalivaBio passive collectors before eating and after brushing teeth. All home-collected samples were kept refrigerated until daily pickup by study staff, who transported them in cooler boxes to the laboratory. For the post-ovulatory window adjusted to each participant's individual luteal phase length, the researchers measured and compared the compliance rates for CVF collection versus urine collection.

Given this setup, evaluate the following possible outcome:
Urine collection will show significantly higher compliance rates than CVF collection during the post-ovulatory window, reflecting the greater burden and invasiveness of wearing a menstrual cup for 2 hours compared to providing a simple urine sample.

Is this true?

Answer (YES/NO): NO